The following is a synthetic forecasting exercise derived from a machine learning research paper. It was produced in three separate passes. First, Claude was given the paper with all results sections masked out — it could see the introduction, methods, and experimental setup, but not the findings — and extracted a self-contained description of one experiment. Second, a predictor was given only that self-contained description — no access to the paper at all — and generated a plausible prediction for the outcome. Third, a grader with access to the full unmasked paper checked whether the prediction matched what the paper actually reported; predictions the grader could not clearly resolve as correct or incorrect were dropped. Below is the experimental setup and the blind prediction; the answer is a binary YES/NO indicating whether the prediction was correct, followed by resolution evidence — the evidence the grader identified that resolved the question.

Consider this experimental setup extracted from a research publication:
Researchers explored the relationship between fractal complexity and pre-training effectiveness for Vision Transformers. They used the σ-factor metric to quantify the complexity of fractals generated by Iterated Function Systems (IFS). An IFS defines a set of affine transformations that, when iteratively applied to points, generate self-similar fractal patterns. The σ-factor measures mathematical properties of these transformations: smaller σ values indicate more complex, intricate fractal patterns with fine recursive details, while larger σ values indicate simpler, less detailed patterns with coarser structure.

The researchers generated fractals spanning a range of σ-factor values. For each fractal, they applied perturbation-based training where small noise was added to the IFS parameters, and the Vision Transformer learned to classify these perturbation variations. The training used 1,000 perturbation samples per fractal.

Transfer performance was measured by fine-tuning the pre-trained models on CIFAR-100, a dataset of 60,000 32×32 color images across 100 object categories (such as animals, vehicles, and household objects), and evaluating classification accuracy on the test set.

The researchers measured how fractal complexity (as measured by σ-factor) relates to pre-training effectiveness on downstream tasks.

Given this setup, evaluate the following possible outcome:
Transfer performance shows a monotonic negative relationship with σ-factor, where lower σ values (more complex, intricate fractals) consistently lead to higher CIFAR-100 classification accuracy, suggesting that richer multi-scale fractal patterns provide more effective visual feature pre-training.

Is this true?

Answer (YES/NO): NO